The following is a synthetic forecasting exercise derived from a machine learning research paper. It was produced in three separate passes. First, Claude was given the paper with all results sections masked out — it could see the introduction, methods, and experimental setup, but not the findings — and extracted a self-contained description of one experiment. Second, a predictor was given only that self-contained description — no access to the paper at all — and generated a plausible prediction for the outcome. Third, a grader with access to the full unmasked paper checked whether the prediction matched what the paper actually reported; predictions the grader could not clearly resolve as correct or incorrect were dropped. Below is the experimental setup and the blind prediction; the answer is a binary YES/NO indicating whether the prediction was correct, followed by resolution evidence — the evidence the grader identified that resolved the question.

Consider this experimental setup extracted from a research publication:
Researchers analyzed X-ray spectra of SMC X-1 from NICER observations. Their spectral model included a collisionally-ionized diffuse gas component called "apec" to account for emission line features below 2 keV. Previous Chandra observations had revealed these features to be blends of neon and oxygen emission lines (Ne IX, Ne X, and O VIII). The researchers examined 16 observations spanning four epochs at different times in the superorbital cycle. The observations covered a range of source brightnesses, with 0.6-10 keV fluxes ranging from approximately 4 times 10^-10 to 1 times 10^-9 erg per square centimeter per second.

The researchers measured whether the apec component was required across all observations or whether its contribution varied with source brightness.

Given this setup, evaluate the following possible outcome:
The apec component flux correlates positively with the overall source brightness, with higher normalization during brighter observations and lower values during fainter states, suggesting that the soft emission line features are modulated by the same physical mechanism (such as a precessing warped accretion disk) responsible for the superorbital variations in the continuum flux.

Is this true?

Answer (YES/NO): YES